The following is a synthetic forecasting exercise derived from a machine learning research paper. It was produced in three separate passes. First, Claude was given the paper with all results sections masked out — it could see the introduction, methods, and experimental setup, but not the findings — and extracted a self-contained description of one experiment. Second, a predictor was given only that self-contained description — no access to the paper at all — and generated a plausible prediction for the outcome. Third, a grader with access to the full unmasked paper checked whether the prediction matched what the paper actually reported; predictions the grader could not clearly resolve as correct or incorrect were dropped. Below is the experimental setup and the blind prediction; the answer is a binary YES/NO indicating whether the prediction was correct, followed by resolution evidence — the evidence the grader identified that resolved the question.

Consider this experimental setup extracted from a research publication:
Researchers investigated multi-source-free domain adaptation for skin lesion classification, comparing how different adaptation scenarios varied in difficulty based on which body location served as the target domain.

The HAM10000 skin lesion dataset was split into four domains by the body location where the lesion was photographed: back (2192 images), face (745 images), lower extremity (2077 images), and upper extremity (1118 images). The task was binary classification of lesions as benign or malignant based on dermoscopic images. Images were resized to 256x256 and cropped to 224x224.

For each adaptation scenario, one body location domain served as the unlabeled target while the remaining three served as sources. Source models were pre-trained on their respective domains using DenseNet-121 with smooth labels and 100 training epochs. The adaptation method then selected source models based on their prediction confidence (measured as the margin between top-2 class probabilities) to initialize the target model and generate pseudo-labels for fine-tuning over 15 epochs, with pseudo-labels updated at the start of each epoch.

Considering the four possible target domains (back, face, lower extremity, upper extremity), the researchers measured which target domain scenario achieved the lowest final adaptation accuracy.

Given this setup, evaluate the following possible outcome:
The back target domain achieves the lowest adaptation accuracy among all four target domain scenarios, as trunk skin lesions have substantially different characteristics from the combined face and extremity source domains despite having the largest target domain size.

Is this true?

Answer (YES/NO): NO